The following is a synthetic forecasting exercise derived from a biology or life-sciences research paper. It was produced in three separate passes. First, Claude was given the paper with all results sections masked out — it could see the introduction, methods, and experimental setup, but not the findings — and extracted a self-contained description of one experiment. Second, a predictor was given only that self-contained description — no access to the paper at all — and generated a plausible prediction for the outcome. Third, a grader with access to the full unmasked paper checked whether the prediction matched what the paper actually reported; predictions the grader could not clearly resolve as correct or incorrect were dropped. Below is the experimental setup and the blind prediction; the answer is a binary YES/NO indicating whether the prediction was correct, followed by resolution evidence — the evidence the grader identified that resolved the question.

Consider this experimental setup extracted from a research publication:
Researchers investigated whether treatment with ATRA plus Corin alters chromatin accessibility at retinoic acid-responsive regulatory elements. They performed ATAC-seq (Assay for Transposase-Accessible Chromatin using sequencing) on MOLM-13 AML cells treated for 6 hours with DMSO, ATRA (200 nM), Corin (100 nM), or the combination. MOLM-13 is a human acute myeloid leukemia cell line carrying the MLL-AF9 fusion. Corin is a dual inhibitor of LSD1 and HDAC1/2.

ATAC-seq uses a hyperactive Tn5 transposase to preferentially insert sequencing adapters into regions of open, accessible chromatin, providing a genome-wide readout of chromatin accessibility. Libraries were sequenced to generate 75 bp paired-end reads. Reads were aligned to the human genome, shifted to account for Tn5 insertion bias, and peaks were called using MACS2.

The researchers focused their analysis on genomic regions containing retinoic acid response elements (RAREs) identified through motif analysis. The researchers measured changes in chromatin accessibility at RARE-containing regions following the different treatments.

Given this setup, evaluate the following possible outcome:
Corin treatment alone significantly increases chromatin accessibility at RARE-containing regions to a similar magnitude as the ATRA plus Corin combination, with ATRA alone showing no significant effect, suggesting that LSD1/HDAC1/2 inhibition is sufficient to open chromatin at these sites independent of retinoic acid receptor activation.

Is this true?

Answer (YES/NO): NO